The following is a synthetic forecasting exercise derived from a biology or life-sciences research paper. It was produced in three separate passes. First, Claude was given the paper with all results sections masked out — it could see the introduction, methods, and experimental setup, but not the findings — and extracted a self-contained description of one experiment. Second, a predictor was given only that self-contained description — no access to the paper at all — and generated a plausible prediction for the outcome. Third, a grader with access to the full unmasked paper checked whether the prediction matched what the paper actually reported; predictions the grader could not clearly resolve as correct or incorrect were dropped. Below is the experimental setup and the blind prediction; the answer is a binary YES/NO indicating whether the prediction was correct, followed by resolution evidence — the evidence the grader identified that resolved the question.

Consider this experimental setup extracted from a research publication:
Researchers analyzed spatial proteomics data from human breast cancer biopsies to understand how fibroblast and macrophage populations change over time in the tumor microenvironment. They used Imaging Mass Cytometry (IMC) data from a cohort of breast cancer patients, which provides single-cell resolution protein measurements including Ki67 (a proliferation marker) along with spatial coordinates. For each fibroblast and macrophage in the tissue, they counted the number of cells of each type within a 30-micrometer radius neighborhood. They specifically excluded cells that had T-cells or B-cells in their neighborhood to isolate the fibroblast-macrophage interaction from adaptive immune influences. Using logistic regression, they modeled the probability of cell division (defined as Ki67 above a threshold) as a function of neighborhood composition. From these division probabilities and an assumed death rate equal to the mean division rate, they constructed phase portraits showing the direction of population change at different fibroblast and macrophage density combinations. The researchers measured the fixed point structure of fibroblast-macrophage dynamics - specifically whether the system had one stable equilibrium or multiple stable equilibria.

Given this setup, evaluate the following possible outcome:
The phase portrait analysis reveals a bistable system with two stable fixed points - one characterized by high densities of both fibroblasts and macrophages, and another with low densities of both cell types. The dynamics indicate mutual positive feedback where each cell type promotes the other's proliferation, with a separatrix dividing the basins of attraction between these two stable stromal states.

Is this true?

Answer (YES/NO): NO